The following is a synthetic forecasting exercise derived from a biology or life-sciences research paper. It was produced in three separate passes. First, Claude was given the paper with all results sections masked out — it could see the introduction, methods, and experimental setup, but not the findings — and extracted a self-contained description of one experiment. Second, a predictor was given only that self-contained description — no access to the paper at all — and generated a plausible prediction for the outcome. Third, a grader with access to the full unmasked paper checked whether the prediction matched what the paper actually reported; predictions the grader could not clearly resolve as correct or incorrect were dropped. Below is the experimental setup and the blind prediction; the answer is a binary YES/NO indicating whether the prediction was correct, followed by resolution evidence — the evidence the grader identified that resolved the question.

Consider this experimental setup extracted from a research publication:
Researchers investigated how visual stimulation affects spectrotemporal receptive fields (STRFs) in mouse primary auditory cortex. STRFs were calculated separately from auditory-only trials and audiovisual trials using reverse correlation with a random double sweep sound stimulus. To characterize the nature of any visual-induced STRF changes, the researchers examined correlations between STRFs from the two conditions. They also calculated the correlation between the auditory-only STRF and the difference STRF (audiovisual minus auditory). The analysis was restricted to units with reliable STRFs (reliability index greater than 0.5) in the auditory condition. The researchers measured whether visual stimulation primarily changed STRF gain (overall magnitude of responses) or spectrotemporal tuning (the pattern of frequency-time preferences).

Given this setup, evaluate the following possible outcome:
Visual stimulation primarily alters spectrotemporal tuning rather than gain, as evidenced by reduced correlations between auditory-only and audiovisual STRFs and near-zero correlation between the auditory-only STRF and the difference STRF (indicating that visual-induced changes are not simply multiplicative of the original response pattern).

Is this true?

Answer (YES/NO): NO